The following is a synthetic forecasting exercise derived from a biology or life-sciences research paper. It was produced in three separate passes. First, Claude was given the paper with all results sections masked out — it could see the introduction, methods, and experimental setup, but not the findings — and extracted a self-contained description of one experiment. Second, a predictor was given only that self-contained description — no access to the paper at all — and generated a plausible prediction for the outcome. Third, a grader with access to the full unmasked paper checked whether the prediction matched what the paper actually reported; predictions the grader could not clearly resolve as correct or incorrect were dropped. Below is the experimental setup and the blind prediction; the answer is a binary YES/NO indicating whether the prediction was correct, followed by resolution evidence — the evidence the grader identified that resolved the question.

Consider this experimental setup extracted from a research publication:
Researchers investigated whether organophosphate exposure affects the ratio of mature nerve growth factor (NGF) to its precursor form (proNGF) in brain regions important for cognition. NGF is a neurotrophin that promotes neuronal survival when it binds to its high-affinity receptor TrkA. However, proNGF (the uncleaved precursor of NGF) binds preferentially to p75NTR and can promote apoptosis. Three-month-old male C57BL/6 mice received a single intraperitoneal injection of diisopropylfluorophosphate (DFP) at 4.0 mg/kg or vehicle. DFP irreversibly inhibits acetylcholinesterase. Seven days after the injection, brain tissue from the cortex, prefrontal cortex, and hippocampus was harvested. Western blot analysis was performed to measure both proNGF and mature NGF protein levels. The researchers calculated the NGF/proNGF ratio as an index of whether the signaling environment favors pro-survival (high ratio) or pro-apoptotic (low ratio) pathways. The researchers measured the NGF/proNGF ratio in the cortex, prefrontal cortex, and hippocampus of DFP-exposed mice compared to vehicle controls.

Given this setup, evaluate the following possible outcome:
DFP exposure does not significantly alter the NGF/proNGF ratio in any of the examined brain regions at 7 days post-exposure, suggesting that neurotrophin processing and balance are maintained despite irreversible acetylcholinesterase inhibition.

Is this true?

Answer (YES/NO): NO